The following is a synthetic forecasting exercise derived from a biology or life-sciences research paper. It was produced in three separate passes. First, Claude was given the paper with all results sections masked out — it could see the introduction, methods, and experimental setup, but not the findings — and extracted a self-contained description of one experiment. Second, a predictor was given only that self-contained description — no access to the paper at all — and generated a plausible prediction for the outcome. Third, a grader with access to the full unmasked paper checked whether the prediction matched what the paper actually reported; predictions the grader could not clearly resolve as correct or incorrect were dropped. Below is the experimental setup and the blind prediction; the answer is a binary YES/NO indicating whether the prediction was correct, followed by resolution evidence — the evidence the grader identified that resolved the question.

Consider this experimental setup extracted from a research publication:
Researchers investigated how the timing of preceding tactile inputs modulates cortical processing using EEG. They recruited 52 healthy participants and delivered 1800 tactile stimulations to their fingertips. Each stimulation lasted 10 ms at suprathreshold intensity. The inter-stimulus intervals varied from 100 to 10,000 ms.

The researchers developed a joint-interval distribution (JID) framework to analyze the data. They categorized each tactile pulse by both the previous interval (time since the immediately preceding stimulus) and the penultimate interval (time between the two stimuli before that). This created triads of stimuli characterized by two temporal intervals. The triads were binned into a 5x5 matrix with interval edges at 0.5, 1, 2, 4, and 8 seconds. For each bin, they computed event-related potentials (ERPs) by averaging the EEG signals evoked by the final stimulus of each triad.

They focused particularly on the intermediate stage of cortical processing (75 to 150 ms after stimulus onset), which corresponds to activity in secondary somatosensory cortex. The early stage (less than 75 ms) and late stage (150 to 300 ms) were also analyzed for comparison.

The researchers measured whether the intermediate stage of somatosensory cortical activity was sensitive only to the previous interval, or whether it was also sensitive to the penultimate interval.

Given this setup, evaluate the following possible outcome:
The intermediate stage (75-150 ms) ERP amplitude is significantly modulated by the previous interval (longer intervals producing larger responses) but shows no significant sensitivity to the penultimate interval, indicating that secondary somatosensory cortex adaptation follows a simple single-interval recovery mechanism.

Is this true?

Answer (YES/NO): NO